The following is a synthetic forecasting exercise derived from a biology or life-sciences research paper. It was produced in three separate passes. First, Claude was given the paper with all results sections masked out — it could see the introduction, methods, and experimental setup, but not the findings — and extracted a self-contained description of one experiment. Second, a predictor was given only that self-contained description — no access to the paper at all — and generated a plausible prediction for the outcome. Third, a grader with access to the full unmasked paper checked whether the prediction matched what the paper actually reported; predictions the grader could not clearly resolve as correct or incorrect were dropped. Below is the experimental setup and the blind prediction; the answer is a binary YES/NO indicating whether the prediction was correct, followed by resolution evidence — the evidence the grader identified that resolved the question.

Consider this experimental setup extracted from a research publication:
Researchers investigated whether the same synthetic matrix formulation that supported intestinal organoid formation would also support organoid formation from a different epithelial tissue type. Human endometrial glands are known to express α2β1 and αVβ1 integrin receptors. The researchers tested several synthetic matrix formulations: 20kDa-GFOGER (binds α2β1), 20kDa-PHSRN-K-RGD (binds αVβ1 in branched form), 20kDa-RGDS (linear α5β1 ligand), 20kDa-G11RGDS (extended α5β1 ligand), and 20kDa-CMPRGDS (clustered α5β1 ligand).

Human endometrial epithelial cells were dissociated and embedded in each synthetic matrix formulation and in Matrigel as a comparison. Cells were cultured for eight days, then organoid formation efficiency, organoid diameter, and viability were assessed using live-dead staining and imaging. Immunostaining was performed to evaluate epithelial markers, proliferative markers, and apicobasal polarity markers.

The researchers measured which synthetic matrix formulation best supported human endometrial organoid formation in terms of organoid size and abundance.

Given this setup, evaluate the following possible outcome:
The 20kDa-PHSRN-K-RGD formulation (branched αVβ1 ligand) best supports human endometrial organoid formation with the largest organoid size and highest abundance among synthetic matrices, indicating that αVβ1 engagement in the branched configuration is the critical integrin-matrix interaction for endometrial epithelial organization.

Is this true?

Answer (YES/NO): NO